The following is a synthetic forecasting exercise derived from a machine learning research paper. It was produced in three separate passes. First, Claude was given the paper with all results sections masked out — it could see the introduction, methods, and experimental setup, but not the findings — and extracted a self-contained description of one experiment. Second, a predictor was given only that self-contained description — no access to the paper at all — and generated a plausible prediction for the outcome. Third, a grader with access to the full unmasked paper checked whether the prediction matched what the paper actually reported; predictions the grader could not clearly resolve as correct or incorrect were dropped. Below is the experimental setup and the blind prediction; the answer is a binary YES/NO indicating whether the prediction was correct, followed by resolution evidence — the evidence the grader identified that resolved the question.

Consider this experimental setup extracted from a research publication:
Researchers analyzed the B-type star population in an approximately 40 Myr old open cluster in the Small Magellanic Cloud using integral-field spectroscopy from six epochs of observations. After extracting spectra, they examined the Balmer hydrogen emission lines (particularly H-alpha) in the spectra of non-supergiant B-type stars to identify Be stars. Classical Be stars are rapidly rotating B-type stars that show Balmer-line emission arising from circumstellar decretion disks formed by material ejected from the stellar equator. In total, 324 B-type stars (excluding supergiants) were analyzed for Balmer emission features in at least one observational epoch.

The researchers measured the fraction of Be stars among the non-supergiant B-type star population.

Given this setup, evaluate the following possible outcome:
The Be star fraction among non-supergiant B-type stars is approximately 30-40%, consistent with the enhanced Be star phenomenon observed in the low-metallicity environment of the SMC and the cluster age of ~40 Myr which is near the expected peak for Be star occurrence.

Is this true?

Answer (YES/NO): YES